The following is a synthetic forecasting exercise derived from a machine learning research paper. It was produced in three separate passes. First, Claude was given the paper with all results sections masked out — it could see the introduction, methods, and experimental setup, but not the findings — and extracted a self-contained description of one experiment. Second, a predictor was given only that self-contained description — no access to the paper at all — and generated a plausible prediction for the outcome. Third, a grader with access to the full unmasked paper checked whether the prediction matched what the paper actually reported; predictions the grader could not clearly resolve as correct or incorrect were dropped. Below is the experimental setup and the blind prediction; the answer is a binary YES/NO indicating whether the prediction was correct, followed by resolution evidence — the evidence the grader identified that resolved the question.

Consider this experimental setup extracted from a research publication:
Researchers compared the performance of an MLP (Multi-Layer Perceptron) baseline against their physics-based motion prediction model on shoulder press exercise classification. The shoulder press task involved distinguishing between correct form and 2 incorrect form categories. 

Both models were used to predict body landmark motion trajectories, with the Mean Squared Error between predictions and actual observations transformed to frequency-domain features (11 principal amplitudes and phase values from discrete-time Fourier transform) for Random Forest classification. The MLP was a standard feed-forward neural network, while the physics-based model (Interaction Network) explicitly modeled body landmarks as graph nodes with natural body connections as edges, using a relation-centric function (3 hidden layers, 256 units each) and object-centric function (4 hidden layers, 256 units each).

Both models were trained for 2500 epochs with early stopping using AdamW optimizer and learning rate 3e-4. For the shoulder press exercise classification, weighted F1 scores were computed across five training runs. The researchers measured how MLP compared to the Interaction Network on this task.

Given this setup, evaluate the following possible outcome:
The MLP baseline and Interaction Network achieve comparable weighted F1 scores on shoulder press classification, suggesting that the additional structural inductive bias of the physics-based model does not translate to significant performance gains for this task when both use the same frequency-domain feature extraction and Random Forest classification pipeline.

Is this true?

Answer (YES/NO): YES